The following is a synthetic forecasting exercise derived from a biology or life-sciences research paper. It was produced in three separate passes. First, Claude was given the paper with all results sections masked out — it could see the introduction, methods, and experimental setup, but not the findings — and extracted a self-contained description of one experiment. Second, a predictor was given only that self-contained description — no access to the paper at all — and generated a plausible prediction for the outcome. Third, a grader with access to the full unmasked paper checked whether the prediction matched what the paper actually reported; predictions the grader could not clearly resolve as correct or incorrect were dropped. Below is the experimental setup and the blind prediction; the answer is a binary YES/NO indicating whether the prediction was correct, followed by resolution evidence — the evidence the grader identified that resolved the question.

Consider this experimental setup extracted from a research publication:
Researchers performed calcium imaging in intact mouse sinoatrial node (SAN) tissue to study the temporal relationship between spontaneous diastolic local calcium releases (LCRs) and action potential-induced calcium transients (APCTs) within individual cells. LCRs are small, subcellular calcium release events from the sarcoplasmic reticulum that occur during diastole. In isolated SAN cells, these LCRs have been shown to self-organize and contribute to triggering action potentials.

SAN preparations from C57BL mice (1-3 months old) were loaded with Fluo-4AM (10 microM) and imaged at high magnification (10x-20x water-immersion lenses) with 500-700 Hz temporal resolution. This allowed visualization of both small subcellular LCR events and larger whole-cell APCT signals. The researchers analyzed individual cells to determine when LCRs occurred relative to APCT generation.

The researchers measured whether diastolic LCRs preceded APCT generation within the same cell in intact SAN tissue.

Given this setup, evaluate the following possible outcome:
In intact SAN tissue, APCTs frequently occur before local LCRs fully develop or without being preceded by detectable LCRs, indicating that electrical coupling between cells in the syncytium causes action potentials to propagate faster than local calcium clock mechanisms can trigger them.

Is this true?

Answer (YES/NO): NO